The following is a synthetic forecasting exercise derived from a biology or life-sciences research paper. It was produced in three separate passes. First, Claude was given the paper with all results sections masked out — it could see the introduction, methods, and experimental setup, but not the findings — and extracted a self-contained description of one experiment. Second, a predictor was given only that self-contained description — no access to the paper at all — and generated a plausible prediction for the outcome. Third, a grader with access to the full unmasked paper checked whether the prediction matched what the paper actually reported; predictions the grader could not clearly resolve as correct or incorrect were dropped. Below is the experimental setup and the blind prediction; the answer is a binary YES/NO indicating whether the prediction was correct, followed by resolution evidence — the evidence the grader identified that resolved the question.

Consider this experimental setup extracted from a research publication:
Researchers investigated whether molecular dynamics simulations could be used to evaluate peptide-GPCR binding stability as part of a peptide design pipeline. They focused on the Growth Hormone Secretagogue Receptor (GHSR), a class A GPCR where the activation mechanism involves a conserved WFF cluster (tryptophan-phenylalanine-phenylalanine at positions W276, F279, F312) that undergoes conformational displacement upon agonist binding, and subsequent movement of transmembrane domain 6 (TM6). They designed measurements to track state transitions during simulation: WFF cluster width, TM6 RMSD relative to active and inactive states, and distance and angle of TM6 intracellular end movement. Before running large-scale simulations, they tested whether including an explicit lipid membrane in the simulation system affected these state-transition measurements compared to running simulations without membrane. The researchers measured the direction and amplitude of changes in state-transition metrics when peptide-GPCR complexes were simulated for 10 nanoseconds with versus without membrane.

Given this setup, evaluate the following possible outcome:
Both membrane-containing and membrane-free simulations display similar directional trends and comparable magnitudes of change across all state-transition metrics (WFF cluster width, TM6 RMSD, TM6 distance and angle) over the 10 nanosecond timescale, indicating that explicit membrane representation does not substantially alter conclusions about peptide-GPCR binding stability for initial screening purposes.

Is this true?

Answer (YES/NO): NO